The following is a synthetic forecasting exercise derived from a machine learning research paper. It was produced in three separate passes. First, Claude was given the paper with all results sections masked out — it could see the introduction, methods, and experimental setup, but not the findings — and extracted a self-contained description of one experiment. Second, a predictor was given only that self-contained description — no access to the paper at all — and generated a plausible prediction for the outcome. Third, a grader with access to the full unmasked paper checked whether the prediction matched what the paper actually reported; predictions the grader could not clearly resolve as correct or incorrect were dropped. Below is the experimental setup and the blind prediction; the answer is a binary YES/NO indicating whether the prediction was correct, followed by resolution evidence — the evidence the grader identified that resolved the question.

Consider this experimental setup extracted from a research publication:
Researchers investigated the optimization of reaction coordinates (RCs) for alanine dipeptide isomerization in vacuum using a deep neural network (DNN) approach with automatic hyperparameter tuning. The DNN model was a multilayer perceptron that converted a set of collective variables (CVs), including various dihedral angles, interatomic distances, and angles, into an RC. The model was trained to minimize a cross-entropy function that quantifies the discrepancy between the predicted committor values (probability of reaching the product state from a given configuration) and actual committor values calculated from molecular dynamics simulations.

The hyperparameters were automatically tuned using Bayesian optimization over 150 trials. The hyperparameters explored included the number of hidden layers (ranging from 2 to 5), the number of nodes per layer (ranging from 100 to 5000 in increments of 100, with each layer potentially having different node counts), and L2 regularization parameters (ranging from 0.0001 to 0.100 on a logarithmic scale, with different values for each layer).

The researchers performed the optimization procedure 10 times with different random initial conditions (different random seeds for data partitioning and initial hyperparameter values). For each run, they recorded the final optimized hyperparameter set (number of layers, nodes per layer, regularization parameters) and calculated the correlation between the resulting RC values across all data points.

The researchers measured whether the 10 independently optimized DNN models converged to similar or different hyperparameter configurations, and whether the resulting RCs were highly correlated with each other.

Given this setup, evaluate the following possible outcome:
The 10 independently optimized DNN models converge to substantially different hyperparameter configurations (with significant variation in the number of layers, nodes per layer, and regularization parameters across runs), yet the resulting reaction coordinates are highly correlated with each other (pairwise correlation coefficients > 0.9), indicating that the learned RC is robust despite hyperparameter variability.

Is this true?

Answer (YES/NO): YES